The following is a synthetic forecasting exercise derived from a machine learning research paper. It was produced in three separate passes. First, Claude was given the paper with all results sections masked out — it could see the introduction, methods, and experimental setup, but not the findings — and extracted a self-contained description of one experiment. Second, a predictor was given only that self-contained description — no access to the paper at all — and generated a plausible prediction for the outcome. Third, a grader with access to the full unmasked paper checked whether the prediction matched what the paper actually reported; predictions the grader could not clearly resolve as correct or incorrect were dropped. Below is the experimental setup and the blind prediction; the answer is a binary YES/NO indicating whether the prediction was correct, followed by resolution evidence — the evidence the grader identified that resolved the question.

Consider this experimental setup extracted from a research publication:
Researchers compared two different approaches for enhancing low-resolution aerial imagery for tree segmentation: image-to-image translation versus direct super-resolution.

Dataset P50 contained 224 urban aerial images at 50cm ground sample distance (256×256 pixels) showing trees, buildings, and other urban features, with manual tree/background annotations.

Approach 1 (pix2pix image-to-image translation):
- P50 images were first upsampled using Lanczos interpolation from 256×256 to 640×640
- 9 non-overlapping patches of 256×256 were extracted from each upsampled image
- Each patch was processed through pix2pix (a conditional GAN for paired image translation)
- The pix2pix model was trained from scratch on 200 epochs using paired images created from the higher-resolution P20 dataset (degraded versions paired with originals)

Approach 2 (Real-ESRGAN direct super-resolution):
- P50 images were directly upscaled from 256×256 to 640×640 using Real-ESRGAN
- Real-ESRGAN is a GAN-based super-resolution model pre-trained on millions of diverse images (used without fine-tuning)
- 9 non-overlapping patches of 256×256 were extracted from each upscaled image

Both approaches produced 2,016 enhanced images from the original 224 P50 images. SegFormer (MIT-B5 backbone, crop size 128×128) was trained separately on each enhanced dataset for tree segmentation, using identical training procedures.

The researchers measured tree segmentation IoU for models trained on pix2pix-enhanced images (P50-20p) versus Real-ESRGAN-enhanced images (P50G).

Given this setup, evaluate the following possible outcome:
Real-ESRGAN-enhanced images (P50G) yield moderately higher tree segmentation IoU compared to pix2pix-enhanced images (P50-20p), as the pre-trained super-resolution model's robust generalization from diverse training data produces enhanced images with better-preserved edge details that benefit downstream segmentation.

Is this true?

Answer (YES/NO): NO